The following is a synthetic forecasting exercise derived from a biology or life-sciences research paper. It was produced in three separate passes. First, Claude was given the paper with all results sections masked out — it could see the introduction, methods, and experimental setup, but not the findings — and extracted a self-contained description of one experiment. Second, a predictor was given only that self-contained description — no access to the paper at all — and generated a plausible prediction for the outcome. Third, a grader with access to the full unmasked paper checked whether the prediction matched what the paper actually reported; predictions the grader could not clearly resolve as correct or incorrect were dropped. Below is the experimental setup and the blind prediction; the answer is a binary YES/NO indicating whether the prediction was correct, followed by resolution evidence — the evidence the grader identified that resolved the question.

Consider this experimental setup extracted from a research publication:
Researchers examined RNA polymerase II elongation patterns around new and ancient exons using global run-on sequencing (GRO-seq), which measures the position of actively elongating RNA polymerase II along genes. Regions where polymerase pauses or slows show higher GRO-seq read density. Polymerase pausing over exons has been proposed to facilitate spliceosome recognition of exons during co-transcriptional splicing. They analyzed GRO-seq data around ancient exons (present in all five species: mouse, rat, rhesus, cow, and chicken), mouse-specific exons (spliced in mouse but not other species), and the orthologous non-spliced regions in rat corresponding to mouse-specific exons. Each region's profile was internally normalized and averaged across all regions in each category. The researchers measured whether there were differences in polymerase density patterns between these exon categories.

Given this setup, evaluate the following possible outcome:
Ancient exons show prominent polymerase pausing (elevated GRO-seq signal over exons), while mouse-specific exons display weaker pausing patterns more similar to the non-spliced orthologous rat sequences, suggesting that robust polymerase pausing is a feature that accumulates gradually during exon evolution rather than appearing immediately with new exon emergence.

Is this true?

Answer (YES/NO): YES